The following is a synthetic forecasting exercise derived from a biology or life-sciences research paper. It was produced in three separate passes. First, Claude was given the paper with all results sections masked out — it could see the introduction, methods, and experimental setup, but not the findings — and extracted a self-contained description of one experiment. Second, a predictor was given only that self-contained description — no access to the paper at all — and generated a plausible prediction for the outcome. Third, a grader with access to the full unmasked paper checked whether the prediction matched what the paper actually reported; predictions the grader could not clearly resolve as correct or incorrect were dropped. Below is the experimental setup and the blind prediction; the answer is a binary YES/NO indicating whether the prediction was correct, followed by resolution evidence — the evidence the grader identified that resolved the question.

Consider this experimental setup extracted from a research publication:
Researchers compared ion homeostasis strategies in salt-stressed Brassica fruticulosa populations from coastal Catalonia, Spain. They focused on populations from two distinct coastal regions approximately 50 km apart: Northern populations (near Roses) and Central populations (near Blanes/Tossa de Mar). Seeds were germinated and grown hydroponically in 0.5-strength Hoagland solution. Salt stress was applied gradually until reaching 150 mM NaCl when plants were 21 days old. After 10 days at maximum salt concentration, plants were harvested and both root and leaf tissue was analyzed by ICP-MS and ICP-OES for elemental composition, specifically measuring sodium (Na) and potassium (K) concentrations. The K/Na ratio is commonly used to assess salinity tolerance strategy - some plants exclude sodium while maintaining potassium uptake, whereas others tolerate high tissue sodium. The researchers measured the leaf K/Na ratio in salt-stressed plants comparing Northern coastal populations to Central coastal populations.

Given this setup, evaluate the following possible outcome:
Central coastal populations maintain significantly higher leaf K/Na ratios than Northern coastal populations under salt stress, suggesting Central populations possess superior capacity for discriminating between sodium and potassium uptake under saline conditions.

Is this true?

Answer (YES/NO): NO